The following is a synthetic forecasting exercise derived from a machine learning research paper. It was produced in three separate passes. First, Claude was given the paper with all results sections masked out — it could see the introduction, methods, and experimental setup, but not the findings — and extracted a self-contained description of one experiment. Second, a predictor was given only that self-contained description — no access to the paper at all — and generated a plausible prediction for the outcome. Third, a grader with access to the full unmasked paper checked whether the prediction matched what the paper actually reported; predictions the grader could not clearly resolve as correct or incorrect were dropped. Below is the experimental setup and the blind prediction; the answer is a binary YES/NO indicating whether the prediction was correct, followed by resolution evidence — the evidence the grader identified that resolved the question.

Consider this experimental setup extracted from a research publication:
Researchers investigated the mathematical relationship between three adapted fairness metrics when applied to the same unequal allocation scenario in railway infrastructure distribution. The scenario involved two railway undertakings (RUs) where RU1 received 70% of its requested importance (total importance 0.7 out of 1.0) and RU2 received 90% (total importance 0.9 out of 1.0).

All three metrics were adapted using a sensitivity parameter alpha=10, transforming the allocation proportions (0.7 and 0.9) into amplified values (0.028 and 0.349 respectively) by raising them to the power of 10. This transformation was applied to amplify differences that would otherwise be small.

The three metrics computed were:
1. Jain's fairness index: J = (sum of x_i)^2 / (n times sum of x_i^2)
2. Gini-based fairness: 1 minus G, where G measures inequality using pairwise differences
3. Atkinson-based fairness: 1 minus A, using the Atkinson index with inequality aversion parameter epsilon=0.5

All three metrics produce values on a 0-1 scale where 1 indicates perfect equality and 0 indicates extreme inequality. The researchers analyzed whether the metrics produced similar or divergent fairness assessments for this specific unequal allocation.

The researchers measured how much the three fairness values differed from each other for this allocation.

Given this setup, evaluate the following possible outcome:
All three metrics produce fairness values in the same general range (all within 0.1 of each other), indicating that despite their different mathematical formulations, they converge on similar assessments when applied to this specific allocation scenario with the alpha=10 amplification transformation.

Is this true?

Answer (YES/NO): NO